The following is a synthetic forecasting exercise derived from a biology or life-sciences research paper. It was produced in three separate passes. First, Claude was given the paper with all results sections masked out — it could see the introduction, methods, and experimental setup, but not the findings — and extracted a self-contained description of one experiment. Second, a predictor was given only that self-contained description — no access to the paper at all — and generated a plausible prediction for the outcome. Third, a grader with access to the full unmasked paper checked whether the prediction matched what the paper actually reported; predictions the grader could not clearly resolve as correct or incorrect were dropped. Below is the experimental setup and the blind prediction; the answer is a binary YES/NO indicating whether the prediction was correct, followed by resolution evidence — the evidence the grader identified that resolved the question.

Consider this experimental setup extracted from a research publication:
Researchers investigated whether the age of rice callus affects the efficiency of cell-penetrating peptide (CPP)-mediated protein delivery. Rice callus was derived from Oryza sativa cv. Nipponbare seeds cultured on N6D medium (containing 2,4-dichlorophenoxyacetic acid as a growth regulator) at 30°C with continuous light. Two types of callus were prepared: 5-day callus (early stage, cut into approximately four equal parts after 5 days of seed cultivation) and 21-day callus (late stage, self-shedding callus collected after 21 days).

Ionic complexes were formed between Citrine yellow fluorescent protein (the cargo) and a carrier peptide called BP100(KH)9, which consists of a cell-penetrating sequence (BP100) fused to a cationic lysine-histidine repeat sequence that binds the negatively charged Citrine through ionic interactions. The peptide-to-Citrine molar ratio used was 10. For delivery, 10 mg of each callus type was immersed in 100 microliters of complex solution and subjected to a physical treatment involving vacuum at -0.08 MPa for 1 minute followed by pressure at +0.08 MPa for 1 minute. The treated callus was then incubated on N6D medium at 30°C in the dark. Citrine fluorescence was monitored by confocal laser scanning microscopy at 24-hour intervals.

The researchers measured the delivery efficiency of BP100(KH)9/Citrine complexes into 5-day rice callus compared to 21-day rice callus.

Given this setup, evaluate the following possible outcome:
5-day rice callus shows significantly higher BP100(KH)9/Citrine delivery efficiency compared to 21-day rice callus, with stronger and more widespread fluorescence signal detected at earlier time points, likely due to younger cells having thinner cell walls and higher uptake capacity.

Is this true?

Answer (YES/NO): NO